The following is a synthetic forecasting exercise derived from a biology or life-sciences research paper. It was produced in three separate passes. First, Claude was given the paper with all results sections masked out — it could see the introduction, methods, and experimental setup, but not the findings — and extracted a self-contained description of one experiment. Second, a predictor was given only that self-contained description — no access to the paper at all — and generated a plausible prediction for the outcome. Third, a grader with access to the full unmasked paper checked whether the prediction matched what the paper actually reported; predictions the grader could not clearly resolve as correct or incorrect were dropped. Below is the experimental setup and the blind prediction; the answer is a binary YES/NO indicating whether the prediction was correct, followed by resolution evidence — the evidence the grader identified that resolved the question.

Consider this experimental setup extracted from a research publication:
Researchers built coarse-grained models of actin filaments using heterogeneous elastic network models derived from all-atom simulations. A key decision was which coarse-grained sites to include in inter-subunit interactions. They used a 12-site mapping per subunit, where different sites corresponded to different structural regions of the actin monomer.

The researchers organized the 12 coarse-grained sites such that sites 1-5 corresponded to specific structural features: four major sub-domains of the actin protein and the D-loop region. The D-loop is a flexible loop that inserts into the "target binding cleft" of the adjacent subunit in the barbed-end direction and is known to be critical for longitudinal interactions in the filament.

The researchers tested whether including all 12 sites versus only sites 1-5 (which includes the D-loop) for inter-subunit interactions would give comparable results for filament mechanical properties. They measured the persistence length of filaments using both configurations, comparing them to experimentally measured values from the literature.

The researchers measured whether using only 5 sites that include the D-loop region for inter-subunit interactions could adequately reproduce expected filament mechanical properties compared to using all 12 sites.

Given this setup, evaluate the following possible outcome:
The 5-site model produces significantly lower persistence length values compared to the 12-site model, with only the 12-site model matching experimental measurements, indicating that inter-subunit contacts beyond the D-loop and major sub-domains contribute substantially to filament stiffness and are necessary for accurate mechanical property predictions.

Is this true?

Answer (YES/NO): NO